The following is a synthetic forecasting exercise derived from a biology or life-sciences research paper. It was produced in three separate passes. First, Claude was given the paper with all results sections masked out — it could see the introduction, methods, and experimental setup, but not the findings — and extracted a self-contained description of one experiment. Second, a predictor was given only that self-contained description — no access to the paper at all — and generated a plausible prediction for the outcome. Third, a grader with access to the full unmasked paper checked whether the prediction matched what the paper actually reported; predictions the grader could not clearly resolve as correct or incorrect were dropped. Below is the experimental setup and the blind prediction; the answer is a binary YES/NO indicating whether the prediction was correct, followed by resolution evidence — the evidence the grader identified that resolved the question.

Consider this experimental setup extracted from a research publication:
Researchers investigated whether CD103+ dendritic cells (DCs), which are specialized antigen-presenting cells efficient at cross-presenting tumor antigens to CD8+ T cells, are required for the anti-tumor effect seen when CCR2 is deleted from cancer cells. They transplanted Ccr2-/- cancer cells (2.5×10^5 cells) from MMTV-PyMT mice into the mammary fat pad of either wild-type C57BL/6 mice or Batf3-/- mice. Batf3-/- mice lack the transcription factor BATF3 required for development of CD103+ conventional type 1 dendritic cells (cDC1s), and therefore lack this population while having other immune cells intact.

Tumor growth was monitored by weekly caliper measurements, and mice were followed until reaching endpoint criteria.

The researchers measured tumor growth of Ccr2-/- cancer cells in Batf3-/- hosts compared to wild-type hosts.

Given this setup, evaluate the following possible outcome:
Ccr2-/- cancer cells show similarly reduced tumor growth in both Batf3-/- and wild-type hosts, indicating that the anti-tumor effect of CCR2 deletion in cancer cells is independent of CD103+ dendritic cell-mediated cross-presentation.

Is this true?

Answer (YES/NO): NO